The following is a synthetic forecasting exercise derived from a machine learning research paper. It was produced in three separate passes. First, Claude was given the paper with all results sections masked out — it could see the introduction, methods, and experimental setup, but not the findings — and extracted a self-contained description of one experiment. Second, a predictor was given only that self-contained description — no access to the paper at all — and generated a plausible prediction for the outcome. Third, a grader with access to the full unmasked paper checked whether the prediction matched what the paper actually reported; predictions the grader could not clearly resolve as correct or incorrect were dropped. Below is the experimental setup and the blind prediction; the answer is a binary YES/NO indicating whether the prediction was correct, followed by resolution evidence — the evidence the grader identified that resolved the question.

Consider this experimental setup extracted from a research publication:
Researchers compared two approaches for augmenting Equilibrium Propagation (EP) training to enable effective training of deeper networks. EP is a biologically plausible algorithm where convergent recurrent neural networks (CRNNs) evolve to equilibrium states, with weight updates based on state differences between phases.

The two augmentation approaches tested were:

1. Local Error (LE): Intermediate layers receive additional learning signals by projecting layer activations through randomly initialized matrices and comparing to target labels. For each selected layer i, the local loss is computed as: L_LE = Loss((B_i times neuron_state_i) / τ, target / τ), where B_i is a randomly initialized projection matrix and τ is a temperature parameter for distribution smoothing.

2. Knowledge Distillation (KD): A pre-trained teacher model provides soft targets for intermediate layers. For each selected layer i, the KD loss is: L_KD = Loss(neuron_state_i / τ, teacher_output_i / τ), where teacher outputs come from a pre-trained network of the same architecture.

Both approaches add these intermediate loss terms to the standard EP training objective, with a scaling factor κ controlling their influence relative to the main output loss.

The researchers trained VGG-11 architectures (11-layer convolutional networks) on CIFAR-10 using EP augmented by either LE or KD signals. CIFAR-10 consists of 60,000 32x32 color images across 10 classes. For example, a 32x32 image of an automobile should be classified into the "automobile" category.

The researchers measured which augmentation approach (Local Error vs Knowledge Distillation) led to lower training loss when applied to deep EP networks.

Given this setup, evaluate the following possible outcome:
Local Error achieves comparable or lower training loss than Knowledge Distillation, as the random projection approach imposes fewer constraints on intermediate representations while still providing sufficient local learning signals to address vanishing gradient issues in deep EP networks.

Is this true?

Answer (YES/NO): YES